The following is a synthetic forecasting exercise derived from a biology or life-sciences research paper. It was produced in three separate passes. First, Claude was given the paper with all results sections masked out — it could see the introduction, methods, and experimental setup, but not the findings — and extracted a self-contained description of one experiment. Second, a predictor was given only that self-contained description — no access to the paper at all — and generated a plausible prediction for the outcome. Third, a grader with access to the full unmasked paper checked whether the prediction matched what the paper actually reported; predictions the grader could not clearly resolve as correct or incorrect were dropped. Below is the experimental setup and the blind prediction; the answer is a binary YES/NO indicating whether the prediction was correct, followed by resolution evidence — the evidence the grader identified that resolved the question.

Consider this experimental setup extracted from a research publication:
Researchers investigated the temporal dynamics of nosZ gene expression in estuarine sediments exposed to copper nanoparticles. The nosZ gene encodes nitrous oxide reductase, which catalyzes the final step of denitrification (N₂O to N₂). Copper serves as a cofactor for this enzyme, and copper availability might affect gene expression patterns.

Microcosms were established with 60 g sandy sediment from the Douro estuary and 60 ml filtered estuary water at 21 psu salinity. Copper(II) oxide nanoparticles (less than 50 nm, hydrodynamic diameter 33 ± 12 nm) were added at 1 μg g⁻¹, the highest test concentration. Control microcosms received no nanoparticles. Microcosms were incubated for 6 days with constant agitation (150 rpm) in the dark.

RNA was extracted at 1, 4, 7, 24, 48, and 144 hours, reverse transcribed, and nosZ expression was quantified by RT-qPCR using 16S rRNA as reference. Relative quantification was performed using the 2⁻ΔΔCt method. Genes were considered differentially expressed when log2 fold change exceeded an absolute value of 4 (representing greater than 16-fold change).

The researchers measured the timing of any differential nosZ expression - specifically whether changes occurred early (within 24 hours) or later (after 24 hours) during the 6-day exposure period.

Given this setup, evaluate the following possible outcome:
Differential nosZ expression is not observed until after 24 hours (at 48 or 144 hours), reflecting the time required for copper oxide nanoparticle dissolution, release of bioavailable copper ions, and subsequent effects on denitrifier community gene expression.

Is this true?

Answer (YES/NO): NO